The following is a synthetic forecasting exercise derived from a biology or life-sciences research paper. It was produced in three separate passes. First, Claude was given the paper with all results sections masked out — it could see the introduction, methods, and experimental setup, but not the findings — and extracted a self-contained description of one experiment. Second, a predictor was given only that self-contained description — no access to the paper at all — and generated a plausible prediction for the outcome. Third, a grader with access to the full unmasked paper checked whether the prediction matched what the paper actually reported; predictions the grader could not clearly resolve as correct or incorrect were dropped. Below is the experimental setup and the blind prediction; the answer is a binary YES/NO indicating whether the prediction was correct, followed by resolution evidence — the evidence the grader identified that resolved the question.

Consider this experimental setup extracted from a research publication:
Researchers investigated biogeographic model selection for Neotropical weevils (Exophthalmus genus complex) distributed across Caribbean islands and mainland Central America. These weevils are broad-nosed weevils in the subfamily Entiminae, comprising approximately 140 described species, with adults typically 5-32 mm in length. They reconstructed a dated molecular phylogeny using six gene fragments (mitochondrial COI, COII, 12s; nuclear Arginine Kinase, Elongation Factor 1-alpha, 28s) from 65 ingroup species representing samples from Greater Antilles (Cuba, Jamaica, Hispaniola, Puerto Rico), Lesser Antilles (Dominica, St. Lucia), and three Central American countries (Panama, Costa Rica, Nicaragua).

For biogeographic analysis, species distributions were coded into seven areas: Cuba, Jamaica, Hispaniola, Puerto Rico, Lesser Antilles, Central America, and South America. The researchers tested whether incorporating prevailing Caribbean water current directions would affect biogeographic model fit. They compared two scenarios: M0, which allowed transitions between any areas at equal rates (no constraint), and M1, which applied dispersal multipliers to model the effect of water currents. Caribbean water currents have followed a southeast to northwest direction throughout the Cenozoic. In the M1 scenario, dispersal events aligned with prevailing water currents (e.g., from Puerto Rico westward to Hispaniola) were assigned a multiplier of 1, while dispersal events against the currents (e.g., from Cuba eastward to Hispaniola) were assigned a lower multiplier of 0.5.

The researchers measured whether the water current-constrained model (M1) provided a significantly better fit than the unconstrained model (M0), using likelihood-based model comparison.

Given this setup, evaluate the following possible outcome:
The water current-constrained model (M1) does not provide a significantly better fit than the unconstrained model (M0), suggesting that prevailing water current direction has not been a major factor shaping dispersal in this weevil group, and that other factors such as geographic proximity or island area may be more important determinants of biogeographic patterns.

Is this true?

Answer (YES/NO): YES